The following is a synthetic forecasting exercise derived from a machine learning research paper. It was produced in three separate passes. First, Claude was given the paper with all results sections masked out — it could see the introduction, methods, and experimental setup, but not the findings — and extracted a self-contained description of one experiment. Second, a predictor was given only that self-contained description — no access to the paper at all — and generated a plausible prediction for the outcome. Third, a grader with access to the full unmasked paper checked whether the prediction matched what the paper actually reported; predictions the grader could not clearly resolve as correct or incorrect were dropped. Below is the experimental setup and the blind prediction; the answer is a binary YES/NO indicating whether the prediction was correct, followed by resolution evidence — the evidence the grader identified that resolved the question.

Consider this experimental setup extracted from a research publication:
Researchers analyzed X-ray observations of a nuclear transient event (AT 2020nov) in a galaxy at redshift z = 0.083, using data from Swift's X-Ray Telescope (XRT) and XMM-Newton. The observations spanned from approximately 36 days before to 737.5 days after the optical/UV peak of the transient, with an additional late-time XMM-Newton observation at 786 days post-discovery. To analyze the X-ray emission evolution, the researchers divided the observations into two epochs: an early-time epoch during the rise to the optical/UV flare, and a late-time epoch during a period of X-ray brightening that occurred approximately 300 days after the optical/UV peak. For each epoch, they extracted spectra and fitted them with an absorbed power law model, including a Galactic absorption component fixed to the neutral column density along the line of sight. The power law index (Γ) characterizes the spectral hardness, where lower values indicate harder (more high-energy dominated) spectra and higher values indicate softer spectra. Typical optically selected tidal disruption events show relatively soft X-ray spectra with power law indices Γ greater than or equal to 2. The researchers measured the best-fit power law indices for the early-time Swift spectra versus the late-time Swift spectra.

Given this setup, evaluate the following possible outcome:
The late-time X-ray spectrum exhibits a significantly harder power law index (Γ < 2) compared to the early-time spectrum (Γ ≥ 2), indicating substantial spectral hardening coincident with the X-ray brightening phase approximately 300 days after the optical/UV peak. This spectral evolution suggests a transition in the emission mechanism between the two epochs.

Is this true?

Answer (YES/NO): NO